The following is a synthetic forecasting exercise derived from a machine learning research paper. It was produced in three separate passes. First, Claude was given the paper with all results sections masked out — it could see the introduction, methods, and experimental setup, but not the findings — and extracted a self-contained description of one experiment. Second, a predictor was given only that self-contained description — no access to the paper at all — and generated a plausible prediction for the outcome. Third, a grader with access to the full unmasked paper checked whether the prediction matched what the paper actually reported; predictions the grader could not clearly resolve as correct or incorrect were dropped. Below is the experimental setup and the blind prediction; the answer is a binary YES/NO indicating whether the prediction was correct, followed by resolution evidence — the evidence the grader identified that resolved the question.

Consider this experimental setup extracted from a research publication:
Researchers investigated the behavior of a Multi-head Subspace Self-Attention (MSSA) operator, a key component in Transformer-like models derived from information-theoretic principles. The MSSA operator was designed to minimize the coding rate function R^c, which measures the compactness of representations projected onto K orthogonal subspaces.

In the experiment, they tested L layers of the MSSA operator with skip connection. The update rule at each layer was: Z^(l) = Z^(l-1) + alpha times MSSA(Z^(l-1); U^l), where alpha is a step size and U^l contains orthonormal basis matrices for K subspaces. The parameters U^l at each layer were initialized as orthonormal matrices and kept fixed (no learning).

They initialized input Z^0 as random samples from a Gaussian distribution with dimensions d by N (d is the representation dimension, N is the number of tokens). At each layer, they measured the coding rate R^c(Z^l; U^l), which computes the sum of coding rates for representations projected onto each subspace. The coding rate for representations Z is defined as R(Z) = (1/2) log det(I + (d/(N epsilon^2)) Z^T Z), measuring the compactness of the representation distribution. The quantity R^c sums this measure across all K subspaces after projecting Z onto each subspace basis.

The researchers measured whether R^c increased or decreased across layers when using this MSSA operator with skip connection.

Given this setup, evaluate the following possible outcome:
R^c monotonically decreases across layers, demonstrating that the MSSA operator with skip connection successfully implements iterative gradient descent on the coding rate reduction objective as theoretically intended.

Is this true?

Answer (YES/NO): NO